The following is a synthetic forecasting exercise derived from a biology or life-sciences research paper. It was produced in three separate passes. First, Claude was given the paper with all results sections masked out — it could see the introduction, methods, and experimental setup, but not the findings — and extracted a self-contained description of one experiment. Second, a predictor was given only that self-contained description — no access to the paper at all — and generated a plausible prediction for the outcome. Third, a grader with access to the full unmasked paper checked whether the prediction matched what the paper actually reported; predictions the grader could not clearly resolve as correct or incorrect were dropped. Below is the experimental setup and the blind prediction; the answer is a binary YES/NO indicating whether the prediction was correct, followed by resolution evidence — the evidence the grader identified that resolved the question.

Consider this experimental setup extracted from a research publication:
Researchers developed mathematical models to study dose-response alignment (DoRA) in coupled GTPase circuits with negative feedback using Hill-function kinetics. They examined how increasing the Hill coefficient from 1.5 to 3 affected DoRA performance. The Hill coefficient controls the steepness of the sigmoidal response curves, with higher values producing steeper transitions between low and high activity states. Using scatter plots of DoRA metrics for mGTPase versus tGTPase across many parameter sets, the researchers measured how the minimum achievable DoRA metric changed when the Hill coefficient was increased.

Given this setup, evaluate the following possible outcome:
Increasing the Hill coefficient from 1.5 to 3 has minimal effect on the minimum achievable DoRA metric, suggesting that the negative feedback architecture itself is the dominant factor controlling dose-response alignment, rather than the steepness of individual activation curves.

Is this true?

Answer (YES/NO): NO